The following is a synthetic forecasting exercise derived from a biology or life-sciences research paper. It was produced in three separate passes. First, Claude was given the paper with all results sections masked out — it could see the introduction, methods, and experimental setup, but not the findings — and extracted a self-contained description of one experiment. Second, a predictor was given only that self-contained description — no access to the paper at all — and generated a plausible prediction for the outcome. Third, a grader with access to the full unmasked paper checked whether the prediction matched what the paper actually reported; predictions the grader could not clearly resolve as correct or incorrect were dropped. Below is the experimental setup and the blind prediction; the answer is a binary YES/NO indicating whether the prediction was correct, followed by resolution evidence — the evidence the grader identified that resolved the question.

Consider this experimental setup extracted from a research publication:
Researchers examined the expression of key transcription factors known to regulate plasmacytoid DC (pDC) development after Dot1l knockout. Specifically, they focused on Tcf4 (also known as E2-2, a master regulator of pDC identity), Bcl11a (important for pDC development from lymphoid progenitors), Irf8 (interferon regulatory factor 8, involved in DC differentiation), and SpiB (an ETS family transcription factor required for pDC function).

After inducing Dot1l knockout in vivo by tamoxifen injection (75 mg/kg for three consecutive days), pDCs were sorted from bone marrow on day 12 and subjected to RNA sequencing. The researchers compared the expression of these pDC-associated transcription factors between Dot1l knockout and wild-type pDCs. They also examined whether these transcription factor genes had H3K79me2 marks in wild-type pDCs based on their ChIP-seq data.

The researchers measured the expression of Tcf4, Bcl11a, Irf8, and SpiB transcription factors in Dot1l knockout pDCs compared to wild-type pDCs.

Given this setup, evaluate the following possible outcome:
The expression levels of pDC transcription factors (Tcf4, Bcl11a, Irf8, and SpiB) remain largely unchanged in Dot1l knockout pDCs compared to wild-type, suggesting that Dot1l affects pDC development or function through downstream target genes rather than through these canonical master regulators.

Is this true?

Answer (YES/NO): NO